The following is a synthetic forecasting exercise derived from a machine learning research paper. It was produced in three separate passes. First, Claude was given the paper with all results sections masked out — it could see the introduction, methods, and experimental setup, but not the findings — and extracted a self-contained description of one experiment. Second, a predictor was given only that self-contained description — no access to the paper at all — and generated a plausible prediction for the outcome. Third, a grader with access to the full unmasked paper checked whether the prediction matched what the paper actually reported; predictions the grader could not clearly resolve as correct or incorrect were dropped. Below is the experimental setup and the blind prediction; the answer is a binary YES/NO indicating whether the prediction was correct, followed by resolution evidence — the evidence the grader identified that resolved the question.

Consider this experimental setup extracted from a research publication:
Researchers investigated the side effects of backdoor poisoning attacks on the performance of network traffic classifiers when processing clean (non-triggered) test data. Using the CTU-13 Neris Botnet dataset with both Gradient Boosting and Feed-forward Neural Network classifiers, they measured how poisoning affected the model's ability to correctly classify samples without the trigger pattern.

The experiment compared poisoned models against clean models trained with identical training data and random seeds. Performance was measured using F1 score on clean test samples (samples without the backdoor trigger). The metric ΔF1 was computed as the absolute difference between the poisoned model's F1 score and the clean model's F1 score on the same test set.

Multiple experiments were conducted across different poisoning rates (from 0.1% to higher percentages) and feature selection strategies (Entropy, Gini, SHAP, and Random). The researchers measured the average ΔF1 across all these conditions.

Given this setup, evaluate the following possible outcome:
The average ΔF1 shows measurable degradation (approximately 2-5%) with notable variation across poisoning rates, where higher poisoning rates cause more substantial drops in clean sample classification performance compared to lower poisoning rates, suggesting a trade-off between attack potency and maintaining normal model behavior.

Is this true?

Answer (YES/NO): NO